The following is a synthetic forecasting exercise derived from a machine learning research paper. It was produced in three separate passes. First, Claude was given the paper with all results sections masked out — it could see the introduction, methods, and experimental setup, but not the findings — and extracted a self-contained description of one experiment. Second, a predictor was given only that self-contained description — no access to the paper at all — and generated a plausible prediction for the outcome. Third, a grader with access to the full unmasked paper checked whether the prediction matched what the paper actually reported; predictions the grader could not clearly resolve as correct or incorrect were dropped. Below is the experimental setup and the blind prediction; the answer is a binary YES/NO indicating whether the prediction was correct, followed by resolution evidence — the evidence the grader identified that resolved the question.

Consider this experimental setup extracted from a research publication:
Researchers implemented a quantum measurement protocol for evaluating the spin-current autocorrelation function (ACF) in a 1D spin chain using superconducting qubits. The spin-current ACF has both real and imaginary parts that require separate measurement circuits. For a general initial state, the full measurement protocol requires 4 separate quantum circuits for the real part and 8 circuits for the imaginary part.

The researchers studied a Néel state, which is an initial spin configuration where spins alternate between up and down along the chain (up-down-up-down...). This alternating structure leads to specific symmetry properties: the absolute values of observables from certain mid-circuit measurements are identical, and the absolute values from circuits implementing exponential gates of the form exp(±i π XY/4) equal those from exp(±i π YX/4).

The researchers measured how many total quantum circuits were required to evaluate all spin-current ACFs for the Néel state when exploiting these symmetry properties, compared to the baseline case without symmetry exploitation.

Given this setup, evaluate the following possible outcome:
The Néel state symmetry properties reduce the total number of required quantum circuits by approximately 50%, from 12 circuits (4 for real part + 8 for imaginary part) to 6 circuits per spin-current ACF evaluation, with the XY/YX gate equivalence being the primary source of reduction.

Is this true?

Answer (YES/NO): YES